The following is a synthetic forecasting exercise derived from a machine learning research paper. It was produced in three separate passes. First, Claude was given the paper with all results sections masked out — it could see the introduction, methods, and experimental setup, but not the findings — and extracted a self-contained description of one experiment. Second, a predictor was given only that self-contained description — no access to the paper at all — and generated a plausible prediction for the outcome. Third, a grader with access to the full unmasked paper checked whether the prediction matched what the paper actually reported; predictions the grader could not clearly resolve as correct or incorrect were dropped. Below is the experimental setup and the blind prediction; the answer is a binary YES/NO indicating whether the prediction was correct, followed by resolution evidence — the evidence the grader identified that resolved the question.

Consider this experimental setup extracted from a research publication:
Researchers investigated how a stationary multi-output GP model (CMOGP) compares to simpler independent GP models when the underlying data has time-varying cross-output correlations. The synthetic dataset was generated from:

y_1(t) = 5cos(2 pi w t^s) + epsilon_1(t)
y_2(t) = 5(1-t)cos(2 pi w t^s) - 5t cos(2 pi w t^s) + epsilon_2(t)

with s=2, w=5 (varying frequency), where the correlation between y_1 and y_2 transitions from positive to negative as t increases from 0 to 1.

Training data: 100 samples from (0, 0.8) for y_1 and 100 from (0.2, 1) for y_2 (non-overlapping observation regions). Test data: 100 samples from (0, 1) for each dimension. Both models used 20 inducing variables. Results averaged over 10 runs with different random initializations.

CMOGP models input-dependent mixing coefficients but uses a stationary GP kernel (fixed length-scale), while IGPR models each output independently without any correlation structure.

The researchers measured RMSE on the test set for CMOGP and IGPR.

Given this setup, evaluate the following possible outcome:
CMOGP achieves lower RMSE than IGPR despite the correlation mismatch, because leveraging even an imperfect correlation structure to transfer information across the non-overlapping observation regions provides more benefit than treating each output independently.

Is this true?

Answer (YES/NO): NO